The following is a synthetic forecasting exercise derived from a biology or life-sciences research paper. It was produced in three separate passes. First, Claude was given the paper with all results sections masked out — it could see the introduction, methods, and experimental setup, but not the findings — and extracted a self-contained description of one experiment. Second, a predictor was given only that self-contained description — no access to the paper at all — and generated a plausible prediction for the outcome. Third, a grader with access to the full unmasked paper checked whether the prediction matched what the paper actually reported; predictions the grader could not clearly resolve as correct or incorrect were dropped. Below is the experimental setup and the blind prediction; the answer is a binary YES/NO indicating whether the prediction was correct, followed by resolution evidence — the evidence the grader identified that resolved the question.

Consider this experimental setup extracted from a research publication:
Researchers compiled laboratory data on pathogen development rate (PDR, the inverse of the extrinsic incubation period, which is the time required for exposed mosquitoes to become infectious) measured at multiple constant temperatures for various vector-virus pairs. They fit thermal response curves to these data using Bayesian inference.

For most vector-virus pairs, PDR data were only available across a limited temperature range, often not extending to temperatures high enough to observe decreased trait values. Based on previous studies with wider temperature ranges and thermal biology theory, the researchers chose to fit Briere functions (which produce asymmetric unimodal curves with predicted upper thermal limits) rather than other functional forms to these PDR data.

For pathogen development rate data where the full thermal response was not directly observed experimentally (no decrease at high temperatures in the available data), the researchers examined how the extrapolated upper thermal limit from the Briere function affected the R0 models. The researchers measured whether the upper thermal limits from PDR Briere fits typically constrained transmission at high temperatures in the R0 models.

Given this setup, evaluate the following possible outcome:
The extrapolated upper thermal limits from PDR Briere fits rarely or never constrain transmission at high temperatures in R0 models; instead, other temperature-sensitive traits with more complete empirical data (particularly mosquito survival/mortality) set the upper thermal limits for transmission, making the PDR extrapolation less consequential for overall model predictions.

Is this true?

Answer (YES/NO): YES